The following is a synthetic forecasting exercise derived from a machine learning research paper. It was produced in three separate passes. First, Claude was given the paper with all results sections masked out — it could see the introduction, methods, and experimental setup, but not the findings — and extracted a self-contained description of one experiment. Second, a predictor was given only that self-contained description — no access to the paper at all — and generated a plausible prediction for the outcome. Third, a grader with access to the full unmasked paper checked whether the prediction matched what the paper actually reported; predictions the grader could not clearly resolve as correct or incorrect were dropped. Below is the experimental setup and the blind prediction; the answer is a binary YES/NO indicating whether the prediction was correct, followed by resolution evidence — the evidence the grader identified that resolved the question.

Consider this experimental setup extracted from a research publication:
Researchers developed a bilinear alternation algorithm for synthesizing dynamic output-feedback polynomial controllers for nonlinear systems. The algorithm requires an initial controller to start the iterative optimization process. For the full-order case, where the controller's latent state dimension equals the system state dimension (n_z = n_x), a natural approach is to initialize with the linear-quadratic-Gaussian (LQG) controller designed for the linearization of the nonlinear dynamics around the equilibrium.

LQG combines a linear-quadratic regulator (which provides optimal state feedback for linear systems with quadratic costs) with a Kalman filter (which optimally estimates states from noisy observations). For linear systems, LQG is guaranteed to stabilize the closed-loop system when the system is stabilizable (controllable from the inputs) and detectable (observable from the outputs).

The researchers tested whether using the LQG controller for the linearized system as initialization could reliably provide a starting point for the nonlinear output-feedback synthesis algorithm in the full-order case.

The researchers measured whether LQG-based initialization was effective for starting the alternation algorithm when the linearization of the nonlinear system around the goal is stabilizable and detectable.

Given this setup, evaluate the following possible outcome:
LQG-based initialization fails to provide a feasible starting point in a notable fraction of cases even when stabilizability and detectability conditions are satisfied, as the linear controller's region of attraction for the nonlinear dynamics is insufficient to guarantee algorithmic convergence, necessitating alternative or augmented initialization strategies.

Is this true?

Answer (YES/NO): NO